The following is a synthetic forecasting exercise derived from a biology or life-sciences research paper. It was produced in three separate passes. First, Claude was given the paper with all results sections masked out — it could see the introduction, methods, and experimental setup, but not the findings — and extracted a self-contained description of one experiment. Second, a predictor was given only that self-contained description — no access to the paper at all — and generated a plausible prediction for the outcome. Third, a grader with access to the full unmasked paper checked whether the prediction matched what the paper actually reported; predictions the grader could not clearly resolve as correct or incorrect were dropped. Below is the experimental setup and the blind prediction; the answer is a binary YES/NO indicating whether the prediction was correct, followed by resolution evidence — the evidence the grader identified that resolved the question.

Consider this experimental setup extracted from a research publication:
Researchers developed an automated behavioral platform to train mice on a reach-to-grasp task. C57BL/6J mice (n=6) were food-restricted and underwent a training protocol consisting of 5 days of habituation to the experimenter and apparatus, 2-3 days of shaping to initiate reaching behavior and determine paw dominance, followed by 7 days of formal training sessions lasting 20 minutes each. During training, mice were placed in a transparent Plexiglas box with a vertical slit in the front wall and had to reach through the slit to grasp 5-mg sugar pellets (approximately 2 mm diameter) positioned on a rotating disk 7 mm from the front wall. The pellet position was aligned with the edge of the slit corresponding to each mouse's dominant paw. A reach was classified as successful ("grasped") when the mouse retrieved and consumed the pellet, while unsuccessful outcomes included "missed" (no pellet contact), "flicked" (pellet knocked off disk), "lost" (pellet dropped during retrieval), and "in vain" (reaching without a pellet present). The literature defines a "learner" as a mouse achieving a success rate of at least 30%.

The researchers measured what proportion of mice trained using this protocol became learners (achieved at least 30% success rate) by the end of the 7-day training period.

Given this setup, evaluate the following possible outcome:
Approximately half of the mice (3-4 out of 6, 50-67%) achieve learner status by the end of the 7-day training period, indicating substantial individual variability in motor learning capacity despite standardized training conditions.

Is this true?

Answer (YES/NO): NO